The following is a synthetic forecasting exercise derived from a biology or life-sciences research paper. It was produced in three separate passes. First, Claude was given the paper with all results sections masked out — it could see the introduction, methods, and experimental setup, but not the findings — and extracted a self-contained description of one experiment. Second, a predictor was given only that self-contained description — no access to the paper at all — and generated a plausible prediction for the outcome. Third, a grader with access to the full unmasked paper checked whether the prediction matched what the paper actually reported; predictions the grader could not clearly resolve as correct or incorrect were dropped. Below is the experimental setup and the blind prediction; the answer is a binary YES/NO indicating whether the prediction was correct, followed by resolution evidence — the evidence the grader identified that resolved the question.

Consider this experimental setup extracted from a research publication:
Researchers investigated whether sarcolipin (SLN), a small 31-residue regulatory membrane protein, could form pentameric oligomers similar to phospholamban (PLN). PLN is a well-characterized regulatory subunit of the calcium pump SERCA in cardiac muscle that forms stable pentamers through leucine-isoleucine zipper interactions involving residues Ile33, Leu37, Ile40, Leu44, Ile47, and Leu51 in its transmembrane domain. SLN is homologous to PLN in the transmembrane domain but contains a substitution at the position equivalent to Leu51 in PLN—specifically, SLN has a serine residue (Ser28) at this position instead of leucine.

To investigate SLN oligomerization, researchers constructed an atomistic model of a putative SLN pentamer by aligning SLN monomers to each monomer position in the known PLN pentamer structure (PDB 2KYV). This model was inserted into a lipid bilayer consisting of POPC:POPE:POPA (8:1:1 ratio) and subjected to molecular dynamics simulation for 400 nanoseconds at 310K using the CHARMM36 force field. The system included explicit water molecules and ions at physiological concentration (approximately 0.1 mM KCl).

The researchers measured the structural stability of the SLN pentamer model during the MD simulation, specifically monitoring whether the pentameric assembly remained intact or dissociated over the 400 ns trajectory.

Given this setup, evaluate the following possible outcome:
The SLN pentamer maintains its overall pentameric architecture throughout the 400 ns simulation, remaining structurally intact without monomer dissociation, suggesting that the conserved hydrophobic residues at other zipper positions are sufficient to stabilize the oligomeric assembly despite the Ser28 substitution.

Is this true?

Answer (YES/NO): NO